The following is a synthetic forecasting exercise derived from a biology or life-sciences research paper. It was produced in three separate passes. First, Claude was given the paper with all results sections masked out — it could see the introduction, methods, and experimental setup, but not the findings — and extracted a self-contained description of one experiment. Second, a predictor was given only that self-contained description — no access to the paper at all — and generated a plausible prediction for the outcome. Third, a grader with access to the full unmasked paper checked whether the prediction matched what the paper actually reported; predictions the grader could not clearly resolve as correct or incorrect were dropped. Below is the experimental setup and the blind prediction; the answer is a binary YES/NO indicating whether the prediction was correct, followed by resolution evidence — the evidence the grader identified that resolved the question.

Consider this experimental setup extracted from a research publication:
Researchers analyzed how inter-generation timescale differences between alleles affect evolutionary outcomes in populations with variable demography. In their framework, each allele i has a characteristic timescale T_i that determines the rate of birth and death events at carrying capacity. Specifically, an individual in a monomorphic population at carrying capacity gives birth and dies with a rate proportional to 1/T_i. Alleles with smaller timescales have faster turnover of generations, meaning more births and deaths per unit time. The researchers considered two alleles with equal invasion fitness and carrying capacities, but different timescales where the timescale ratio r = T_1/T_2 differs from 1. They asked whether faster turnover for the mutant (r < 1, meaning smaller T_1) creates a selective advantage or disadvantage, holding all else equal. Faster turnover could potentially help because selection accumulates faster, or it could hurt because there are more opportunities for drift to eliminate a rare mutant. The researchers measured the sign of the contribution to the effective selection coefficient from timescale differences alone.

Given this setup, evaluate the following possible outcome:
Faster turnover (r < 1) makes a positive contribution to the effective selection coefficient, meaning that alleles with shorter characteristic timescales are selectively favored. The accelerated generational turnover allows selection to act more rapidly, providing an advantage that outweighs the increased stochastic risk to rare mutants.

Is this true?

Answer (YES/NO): YES